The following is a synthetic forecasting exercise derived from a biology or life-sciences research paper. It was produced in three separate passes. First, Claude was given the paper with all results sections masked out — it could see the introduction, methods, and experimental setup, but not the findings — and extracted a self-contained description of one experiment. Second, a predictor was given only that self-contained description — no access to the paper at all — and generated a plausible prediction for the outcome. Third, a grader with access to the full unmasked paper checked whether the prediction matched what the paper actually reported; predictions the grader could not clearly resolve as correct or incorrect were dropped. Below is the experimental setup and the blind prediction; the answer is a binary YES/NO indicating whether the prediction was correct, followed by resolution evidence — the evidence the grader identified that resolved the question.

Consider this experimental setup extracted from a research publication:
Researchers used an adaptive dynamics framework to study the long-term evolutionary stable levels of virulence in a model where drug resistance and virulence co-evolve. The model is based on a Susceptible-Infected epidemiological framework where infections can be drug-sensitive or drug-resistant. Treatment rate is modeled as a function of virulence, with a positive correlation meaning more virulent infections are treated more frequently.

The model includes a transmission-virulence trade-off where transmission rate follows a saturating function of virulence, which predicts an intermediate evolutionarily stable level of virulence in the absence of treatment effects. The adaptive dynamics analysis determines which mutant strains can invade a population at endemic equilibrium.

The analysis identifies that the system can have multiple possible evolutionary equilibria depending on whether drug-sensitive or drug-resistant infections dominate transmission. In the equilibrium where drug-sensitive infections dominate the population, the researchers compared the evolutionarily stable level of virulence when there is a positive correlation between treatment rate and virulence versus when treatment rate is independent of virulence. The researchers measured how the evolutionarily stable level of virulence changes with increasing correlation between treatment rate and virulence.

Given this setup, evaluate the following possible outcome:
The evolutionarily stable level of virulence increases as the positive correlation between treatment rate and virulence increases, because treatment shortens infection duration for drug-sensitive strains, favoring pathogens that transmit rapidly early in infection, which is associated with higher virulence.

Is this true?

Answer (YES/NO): NO